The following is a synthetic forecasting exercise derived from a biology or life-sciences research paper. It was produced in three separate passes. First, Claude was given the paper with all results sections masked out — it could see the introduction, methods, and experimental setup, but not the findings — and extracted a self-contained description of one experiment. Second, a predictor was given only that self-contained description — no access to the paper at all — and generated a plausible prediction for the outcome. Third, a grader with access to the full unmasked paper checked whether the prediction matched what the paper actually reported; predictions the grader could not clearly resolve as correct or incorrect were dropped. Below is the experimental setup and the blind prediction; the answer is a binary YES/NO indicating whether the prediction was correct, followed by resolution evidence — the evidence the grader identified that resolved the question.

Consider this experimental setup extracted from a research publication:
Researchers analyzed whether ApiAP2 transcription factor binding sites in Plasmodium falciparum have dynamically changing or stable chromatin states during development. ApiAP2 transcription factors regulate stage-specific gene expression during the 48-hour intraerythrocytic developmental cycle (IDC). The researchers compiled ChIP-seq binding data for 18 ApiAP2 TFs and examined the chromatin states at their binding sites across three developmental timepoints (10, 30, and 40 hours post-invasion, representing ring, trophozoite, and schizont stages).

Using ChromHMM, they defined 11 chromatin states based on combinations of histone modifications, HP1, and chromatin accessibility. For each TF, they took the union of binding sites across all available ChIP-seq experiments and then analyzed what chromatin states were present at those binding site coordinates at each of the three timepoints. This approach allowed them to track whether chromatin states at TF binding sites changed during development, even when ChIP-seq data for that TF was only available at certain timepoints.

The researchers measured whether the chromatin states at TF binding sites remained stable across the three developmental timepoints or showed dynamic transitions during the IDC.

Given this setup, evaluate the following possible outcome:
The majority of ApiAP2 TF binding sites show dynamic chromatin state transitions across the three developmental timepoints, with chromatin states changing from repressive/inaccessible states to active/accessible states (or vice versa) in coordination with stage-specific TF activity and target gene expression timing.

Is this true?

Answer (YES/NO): NO